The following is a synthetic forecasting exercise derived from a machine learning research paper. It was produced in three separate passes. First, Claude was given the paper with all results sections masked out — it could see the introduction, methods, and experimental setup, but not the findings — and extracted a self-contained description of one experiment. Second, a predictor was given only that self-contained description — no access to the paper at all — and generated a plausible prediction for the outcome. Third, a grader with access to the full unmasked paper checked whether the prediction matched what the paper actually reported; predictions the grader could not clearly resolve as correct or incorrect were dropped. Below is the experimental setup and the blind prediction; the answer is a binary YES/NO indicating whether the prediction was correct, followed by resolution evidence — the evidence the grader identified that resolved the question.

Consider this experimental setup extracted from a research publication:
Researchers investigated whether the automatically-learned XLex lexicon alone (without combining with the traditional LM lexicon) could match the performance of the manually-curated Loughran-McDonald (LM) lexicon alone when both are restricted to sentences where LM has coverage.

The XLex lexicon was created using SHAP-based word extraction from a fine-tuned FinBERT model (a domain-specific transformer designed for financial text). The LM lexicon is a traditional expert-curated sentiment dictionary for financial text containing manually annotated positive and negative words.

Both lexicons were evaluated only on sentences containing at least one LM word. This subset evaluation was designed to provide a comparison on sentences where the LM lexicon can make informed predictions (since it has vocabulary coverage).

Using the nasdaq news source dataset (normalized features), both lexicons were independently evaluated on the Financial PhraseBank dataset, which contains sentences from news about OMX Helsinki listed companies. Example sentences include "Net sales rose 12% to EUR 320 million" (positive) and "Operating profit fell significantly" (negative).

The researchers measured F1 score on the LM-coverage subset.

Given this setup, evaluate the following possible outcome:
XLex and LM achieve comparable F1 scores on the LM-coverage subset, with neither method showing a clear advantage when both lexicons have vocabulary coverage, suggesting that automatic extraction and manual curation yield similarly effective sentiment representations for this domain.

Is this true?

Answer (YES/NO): NO